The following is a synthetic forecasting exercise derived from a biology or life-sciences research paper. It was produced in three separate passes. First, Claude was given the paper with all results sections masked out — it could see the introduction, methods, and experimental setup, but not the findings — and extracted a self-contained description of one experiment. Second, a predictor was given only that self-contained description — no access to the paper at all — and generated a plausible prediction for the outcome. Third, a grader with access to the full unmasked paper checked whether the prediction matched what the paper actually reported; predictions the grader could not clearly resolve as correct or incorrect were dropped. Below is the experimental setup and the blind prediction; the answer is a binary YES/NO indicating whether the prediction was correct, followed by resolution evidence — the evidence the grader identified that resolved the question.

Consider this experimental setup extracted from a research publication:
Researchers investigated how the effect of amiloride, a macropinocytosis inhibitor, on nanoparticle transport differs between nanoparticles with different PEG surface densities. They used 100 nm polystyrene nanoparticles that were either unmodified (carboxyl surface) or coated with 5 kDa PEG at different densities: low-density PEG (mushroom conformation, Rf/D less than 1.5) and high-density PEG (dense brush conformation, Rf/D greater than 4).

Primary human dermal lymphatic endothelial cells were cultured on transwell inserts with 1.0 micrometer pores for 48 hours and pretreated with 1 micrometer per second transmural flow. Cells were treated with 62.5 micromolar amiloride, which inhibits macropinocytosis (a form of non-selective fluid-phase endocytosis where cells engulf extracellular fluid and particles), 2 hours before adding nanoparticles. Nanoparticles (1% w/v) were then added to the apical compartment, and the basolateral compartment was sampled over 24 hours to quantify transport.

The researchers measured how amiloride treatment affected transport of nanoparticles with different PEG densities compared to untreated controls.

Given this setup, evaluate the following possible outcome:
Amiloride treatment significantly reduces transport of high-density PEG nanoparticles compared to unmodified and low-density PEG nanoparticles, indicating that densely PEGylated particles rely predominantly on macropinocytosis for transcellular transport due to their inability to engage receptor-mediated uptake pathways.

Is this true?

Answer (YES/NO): NO